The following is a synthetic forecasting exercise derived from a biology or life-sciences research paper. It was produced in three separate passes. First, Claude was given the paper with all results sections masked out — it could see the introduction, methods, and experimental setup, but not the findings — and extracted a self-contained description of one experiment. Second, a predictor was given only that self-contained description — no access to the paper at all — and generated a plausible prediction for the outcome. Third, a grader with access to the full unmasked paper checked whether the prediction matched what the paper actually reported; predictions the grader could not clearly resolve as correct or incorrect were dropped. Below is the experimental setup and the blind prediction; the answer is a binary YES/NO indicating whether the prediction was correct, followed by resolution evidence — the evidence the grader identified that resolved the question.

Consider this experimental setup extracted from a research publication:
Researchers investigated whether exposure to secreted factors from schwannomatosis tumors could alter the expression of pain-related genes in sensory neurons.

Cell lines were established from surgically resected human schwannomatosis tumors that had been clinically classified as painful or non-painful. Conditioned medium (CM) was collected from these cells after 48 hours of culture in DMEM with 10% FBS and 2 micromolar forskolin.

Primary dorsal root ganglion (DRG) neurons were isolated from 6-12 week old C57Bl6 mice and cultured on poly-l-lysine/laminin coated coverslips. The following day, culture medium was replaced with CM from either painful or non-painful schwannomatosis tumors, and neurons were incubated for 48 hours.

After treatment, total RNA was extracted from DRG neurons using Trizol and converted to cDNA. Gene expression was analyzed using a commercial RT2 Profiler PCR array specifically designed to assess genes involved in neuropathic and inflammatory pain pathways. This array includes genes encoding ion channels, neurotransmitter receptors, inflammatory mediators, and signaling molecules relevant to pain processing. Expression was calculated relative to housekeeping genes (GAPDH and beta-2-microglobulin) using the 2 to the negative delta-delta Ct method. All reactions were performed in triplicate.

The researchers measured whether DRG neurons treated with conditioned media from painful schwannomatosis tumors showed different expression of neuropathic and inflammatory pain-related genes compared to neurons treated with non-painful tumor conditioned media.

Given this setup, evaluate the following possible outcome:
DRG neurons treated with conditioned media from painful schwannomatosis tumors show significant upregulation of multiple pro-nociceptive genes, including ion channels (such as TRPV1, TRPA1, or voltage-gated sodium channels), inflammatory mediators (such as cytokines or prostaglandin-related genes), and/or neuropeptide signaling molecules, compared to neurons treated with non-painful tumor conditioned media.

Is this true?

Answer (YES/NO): YES